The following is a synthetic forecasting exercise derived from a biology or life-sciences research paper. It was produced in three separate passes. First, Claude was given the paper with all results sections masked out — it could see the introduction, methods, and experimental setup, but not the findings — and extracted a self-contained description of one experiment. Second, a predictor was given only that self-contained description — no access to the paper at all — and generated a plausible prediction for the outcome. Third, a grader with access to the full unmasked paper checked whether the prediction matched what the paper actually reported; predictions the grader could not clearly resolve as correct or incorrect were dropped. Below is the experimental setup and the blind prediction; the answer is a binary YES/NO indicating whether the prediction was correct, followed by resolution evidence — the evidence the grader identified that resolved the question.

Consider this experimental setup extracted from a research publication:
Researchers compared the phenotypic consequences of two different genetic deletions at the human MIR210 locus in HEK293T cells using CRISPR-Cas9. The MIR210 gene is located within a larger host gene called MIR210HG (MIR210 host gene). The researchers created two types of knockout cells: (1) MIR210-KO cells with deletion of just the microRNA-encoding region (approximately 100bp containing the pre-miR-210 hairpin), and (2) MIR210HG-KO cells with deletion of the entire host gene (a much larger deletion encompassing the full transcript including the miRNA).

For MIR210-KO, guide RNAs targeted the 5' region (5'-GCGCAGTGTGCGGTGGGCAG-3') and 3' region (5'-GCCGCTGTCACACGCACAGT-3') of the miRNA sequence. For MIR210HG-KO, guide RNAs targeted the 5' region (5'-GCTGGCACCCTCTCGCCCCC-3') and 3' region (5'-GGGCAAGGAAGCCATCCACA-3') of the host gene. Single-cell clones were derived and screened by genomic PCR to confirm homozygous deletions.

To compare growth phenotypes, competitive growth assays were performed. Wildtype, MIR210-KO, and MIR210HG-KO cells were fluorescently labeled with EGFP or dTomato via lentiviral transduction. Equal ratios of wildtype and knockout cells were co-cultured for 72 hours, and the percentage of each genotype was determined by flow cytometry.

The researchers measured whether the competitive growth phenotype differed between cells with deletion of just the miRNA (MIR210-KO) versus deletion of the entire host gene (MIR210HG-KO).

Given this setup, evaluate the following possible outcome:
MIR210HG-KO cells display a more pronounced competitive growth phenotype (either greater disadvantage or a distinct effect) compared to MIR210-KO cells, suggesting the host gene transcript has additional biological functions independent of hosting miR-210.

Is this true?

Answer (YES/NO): NO